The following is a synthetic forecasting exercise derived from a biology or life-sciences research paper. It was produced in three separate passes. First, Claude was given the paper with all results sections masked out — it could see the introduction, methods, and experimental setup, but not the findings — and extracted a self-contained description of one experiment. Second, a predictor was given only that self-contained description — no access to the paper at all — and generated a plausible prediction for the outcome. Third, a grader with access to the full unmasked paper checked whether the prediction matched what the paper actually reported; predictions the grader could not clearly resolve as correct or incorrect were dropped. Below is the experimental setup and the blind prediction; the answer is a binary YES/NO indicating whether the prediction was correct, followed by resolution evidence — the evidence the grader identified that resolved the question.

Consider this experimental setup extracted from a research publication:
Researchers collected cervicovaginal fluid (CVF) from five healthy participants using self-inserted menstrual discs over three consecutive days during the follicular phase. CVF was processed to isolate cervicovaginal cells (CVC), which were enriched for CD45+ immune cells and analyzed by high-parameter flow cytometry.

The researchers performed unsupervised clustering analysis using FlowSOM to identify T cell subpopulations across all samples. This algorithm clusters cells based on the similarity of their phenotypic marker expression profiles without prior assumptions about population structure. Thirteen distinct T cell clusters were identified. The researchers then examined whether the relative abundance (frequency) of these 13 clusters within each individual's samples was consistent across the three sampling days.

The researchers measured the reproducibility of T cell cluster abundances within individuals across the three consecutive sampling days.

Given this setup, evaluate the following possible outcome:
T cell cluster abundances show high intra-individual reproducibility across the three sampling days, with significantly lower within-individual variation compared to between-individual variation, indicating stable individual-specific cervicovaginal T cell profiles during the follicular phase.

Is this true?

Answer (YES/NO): YES